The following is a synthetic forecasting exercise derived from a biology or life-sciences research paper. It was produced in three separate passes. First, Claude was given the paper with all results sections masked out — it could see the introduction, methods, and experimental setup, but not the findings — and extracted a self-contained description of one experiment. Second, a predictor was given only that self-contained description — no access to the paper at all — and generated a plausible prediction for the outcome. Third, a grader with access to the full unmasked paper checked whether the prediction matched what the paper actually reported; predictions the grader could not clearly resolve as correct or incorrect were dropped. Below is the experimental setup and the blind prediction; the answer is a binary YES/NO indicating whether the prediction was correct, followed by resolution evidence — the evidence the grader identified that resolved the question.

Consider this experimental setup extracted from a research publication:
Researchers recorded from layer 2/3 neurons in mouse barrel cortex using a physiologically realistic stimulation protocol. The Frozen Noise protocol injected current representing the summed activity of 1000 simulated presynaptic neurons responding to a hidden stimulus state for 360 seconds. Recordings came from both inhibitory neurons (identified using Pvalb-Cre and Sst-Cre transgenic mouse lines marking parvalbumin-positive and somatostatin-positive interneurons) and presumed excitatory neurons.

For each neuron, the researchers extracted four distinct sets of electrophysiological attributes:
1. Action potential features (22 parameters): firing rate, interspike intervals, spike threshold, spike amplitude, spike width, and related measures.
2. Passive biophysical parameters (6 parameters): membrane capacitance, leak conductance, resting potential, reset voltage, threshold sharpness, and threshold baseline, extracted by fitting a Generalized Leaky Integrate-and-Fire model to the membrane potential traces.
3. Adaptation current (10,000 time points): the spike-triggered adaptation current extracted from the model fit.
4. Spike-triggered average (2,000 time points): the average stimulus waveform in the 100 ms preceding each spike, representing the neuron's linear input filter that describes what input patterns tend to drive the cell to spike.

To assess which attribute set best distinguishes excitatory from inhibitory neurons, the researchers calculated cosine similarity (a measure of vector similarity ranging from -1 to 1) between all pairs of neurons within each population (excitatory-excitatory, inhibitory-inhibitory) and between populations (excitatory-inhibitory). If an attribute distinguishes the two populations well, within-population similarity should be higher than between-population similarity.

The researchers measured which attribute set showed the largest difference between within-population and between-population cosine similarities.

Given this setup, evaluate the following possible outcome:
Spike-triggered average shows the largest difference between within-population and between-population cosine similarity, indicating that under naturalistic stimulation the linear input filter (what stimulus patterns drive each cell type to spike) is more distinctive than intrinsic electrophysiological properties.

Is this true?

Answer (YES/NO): YES